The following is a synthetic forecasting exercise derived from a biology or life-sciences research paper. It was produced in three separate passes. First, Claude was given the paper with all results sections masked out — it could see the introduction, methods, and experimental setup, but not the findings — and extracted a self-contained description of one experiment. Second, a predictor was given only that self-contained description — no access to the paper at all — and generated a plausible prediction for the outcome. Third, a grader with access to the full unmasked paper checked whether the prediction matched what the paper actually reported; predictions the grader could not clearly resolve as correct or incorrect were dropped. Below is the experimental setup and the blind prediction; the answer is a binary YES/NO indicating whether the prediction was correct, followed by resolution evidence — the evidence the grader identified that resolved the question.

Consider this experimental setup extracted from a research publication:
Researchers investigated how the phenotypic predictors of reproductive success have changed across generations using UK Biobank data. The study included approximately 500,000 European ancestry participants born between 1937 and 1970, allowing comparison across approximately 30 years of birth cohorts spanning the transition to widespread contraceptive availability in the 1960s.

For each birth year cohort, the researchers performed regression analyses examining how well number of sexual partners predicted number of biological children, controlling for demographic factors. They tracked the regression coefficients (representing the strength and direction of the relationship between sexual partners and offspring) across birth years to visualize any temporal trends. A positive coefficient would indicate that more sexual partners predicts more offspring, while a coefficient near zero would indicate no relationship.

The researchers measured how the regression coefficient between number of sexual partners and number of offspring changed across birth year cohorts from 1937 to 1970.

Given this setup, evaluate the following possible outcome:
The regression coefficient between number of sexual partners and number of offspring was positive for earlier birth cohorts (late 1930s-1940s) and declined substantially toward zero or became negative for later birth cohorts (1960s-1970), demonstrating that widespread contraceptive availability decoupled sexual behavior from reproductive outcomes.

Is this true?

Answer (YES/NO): YES